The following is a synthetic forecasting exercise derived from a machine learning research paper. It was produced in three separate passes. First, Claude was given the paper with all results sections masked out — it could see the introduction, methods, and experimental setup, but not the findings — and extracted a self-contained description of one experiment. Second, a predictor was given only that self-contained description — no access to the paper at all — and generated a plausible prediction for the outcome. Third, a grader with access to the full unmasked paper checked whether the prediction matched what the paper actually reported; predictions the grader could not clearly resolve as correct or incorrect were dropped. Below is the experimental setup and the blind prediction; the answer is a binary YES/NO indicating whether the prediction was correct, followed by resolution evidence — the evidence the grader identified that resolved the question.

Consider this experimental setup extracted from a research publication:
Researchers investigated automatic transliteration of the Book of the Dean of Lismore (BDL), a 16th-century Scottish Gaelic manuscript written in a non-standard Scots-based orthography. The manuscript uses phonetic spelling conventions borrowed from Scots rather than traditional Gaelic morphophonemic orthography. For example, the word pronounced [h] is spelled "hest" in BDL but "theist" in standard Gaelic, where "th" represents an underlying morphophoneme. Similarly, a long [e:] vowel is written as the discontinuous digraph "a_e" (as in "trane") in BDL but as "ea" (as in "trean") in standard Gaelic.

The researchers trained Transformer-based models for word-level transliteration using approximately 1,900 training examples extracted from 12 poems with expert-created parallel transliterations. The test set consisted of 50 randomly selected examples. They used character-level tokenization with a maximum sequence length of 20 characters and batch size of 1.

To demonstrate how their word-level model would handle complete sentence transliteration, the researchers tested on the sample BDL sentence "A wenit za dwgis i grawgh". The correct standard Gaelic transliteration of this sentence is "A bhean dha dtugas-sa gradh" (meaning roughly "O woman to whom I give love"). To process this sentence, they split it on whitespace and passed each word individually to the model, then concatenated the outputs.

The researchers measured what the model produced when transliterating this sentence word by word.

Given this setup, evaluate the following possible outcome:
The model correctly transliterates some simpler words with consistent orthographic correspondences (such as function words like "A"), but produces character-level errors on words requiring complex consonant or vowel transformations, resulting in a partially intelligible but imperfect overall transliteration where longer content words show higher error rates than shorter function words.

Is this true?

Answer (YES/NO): NO